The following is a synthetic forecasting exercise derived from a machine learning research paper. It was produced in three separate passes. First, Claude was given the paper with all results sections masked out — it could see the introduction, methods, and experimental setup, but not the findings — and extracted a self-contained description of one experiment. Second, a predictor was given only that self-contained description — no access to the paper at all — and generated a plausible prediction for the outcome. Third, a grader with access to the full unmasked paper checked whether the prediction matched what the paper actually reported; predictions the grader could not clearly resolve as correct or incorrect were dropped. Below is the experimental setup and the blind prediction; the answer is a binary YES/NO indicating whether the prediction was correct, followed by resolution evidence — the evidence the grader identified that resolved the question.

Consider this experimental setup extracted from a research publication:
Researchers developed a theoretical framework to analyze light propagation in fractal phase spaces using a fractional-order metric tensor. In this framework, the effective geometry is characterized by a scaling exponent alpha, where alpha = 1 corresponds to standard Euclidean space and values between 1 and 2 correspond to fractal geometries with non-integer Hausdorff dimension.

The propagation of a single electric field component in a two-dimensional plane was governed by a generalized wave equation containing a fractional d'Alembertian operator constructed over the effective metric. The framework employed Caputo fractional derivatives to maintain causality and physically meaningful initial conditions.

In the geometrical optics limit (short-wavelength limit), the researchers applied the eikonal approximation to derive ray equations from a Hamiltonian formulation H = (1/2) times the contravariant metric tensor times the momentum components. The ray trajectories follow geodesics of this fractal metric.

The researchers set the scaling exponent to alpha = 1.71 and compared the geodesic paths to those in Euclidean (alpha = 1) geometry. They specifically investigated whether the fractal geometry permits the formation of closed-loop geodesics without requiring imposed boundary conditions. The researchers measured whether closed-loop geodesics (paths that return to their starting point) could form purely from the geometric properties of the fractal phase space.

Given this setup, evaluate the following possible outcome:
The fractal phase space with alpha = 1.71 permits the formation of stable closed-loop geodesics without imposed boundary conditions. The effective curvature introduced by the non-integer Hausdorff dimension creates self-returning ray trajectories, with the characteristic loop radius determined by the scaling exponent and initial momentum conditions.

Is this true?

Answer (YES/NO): YES